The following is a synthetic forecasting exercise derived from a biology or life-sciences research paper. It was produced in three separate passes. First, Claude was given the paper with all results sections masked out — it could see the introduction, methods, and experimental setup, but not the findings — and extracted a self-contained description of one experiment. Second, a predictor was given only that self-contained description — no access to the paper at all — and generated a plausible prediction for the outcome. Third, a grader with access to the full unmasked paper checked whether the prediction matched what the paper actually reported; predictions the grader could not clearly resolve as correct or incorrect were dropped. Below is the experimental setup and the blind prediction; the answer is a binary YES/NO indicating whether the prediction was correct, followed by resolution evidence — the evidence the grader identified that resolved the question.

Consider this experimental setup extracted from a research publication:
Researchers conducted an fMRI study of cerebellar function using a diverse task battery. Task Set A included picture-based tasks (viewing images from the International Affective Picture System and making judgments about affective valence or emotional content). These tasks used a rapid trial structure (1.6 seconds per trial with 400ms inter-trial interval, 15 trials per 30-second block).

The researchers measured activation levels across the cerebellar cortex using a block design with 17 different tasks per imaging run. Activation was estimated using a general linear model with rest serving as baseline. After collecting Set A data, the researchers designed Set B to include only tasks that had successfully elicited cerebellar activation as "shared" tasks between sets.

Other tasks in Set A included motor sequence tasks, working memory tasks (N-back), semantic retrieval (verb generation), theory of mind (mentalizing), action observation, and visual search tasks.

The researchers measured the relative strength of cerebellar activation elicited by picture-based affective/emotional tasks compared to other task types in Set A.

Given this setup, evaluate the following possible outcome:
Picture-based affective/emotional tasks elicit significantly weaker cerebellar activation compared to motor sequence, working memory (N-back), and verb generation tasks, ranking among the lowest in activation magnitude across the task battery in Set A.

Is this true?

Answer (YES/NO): YES